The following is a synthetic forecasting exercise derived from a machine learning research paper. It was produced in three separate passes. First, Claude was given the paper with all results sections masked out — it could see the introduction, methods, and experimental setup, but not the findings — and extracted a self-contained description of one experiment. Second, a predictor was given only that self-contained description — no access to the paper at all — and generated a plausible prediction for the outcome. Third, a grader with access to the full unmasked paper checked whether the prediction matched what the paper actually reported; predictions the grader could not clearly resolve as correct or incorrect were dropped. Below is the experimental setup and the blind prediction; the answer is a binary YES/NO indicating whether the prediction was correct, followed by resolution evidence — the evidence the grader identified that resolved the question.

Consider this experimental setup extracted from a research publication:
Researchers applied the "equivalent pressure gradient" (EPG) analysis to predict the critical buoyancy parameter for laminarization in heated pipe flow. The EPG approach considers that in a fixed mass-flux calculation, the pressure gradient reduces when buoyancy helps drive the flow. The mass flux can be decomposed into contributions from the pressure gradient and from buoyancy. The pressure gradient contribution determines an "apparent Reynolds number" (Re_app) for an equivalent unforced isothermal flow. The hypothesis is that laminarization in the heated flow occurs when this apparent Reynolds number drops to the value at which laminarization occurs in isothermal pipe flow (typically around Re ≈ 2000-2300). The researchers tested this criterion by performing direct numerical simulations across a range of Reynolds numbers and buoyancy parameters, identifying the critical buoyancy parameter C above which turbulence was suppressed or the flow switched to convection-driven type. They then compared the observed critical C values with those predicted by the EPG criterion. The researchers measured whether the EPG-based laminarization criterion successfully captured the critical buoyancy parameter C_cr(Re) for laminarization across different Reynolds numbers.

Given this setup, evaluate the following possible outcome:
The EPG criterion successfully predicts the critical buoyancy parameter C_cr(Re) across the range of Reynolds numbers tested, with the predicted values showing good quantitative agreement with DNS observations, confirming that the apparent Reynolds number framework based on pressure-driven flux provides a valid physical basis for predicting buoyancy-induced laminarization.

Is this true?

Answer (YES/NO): YES